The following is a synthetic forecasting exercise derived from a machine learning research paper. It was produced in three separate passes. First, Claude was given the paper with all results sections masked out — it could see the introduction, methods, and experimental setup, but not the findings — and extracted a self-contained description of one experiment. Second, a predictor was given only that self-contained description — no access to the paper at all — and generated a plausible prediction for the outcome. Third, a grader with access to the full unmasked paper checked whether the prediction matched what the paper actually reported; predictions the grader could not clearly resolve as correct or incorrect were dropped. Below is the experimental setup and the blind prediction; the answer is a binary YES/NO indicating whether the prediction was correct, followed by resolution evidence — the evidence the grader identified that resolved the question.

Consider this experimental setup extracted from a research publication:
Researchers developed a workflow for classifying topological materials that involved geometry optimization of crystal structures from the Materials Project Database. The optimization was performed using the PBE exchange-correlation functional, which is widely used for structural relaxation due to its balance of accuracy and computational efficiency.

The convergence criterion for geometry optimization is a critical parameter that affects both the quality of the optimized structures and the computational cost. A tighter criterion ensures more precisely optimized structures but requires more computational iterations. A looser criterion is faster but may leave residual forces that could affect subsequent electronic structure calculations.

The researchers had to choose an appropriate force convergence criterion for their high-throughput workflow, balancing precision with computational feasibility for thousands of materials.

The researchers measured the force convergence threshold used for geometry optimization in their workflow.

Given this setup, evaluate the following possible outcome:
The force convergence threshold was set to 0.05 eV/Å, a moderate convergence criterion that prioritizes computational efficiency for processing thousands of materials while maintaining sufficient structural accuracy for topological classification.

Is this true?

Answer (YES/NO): NO